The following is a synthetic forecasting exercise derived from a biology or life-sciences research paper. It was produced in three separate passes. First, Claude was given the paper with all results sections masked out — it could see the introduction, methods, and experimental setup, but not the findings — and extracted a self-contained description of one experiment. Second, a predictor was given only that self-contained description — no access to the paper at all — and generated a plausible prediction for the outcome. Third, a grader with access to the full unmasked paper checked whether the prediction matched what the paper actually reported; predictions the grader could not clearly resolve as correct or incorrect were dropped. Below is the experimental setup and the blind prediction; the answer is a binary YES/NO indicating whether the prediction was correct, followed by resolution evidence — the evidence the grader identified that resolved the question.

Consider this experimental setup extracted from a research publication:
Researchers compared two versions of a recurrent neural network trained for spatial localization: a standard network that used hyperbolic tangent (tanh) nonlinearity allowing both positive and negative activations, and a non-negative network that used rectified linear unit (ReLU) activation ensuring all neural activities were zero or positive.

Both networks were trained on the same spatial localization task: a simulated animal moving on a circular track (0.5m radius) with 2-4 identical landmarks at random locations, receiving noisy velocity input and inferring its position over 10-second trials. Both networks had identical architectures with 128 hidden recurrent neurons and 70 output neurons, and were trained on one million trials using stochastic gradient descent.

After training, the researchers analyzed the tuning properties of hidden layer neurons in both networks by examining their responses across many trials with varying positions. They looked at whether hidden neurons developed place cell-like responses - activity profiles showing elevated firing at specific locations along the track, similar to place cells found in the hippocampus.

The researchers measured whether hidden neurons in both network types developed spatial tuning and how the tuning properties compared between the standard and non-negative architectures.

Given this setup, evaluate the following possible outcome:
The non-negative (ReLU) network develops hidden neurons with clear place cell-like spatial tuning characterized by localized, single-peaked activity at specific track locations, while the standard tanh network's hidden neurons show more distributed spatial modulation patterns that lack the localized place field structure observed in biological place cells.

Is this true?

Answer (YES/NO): NO